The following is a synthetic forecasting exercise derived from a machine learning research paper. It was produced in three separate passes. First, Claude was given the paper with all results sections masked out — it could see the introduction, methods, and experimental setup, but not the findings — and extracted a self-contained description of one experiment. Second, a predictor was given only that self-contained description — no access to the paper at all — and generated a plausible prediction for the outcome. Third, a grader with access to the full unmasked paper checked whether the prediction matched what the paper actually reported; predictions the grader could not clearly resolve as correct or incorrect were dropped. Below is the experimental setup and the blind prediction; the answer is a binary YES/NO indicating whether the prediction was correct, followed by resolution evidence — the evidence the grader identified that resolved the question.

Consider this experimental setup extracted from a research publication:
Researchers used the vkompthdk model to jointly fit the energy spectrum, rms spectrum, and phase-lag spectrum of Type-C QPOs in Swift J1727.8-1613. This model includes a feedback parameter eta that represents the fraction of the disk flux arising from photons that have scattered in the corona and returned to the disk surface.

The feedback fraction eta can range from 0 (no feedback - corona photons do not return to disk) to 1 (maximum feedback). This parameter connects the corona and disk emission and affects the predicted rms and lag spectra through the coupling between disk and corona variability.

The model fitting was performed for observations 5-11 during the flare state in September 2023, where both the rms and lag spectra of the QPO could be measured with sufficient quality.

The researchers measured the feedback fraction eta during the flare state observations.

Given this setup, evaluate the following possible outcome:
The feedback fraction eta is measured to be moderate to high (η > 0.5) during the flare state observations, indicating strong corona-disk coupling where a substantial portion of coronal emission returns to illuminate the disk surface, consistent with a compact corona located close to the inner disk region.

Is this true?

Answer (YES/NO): NO